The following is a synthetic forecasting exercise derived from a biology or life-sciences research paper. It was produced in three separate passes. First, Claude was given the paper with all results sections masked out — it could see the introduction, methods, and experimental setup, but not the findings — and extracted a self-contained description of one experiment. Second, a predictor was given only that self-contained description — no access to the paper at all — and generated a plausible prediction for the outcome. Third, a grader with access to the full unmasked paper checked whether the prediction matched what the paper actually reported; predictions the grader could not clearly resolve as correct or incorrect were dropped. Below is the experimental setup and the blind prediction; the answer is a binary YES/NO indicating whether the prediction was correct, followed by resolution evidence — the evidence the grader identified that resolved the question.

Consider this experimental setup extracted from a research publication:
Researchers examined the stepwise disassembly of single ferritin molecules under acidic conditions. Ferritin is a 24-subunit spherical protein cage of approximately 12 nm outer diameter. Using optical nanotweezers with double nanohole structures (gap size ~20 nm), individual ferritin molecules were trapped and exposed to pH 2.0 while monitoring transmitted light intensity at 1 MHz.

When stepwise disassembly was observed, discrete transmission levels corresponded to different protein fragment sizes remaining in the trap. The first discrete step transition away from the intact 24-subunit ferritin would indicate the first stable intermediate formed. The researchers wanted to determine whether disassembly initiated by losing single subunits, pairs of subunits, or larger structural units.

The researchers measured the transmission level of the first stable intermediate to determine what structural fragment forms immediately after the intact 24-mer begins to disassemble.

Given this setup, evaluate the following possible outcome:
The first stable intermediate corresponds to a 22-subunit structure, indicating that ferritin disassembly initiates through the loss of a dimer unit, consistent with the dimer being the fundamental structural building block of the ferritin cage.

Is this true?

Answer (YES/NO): YES